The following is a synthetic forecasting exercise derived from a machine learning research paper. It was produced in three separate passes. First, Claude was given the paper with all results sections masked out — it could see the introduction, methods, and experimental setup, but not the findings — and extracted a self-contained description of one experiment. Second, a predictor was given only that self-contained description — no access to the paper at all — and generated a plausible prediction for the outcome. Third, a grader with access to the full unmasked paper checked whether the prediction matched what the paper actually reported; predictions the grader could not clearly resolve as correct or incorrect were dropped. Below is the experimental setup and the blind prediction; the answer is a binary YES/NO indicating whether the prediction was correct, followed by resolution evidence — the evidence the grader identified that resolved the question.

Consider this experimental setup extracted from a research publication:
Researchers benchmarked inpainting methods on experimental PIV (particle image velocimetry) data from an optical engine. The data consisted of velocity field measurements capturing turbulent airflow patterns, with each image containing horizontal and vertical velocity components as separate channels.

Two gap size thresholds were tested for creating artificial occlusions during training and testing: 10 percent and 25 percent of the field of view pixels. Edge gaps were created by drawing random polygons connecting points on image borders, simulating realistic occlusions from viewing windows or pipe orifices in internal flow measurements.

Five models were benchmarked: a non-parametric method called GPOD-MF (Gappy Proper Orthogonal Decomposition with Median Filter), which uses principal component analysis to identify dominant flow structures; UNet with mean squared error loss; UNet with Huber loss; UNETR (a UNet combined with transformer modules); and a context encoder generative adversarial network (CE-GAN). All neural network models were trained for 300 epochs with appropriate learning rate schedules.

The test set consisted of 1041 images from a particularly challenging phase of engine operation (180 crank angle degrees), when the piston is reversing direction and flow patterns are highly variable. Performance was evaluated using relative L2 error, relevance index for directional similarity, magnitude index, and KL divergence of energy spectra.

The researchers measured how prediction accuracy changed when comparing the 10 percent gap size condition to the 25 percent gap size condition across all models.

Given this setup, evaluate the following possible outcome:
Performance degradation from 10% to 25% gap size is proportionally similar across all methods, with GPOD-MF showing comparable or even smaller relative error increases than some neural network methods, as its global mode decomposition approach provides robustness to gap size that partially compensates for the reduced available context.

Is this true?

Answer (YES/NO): NO